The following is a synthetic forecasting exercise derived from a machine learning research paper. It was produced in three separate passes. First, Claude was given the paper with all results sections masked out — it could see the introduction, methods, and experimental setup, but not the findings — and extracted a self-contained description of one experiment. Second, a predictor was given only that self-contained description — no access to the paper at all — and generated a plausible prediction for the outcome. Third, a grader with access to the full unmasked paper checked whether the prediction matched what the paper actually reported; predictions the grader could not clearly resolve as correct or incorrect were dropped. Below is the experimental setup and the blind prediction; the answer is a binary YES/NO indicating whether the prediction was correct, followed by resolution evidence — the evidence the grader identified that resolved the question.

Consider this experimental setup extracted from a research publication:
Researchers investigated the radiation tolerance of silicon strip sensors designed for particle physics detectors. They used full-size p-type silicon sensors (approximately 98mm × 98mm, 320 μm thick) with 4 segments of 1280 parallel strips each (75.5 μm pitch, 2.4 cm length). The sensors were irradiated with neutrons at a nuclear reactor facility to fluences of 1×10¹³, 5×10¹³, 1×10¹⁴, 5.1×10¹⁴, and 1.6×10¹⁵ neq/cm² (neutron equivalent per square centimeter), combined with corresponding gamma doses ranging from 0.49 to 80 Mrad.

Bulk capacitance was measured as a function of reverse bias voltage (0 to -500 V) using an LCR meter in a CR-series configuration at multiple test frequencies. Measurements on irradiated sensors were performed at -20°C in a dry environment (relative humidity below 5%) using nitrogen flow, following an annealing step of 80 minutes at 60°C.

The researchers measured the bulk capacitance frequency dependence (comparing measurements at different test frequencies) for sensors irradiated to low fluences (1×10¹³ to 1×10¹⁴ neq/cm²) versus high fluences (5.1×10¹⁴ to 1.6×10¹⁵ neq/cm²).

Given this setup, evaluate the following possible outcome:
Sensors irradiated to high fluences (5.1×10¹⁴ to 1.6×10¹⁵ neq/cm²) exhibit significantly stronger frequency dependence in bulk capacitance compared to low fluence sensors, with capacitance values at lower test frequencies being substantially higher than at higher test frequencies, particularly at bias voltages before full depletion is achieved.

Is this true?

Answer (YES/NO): YES